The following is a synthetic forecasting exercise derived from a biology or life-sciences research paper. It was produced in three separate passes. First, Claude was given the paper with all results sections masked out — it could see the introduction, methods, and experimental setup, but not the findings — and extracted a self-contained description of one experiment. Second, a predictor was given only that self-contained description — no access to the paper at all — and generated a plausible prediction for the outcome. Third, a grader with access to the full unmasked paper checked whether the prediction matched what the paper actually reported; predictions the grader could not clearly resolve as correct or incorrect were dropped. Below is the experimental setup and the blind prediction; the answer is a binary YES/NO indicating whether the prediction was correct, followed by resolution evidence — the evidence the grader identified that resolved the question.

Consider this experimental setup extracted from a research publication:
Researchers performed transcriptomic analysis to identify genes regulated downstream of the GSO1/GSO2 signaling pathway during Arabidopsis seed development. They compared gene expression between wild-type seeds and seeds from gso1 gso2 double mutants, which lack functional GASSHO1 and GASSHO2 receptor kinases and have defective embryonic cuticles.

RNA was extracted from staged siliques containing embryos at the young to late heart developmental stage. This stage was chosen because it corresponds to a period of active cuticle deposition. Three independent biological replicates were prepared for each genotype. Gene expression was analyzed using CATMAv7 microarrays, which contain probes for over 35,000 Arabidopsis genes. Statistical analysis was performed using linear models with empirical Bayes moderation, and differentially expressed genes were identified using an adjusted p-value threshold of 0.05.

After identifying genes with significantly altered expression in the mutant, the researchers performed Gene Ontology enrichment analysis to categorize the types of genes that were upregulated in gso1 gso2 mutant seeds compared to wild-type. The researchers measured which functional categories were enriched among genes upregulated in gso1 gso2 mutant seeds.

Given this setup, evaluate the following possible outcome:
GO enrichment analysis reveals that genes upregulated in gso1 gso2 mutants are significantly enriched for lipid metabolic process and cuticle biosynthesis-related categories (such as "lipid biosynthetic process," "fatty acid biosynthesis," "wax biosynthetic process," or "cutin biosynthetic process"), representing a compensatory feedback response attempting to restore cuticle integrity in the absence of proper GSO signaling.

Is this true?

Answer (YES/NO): NO